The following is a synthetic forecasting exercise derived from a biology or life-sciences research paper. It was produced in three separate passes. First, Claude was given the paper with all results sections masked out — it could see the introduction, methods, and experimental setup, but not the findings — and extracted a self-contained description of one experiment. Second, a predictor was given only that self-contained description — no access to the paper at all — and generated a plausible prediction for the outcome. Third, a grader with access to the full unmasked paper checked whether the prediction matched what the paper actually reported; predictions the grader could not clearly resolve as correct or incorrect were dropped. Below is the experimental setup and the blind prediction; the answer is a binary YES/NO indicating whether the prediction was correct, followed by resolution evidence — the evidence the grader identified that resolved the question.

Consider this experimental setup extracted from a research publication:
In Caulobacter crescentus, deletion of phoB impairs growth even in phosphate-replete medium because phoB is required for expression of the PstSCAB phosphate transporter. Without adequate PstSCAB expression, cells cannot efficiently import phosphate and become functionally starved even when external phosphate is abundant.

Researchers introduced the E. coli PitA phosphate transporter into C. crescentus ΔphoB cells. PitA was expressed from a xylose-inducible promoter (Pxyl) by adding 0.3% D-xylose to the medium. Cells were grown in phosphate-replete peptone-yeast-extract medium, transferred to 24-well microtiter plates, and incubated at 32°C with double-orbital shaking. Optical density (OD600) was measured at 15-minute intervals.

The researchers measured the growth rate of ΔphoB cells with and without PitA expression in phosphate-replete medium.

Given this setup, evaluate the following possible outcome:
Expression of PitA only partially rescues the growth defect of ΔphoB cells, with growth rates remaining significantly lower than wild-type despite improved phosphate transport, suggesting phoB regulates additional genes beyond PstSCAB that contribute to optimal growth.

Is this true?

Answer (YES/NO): NO